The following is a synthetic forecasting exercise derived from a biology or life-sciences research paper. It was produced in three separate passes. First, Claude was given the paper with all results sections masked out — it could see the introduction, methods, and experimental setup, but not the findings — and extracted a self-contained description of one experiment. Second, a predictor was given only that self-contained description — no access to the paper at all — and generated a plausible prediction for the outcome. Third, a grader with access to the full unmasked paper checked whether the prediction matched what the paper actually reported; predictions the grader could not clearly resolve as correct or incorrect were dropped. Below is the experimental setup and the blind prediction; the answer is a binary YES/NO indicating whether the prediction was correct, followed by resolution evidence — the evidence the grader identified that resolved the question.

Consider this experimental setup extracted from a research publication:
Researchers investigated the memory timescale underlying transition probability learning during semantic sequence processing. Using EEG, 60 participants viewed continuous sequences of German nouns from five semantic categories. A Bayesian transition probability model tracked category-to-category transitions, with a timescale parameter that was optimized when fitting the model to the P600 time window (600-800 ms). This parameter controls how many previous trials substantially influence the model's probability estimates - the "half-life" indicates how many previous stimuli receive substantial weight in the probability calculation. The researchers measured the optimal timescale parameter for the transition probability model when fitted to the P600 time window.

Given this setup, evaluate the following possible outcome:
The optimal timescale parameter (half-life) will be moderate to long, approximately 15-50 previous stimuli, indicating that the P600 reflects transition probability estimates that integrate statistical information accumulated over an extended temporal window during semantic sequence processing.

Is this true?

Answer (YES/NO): NO